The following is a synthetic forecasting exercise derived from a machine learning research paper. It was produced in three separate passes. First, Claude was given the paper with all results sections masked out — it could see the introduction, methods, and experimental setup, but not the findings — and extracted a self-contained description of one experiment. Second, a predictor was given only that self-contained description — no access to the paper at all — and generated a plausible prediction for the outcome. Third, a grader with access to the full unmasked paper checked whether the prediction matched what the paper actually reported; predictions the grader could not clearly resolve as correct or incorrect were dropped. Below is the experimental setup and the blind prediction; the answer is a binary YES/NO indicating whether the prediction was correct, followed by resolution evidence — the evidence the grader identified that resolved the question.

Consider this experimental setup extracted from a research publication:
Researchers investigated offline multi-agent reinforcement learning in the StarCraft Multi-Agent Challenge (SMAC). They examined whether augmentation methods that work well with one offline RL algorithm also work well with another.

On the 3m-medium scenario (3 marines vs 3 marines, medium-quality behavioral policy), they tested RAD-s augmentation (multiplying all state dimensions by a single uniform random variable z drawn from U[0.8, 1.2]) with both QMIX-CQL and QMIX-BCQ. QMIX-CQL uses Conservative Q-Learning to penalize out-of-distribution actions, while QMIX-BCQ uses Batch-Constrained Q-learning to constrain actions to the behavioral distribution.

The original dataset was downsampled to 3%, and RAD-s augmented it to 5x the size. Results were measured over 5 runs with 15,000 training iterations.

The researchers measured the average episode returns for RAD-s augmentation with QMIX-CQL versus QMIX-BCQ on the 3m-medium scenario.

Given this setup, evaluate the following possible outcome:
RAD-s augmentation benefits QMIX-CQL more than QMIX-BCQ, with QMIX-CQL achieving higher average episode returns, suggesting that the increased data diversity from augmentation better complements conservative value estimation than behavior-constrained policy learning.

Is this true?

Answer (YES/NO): YES